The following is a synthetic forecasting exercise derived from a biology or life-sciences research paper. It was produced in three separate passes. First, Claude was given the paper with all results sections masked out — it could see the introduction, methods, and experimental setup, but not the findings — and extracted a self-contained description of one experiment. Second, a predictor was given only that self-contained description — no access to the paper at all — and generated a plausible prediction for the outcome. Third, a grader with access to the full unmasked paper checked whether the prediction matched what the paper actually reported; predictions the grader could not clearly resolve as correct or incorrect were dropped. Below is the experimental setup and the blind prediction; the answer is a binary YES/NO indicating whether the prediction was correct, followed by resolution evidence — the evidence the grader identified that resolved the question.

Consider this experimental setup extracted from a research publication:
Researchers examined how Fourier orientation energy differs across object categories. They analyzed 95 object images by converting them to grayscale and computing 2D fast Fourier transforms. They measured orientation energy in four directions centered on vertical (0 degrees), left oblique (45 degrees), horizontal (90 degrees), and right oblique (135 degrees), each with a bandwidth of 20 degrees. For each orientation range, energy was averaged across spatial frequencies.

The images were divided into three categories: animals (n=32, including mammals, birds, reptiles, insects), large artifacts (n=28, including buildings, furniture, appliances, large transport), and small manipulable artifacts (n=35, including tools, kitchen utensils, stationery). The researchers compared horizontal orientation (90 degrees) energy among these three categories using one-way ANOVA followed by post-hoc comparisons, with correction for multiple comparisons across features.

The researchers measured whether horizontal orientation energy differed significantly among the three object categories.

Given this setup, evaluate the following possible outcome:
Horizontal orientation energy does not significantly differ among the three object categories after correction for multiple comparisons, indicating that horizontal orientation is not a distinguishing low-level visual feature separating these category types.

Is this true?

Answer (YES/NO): NO